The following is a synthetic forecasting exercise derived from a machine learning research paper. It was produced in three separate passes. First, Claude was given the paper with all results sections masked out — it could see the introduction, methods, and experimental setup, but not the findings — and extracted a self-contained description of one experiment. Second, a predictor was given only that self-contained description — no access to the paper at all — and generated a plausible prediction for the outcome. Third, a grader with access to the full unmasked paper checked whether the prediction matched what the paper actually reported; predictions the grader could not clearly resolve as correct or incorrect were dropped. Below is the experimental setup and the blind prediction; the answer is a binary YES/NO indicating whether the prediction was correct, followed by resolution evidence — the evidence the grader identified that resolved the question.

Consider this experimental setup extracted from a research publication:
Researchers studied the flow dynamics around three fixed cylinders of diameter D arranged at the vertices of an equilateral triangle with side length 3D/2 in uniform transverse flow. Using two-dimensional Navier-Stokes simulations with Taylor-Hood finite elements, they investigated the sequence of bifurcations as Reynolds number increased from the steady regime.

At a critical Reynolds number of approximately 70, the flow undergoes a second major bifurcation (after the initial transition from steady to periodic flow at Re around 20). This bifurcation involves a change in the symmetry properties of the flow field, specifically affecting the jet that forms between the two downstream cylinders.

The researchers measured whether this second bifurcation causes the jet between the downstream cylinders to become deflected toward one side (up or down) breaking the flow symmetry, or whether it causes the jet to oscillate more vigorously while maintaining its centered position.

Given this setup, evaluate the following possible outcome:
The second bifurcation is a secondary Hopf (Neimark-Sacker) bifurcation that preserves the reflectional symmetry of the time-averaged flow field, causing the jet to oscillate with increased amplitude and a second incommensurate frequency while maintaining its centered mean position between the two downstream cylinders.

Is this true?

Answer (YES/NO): NO